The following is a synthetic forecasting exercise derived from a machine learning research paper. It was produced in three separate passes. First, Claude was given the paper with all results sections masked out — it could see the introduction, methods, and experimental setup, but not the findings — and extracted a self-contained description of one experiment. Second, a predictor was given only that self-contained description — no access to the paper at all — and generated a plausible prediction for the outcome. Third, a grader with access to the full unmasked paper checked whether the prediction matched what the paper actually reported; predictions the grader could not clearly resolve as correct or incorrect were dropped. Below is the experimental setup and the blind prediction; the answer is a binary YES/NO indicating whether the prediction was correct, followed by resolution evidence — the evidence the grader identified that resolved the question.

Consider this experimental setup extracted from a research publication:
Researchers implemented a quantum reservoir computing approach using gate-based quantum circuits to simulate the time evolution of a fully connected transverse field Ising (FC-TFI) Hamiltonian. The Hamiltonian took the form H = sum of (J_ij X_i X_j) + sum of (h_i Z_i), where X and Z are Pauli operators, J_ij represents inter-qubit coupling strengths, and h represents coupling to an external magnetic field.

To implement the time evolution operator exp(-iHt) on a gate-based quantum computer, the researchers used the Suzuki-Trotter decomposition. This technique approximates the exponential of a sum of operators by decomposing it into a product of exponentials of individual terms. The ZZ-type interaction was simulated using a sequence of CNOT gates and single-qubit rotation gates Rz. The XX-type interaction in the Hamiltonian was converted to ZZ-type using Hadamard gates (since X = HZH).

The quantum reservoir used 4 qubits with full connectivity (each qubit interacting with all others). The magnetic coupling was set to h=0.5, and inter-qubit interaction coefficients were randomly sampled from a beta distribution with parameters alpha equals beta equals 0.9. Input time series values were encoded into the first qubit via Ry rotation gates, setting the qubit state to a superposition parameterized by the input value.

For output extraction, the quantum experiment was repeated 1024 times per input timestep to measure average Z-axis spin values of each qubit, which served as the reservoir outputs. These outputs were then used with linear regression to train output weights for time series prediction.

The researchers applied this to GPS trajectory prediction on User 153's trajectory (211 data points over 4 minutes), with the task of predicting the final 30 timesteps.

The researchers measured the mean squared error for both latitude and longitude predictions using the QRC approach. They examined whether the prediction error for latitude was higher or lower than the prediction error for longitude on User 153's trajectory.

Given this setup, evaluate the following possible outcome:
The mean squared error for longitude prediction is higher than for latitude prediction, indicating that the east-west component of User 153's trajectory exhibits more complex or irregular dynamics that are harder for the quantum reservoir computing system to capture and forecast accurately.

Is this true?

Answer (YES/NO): NO